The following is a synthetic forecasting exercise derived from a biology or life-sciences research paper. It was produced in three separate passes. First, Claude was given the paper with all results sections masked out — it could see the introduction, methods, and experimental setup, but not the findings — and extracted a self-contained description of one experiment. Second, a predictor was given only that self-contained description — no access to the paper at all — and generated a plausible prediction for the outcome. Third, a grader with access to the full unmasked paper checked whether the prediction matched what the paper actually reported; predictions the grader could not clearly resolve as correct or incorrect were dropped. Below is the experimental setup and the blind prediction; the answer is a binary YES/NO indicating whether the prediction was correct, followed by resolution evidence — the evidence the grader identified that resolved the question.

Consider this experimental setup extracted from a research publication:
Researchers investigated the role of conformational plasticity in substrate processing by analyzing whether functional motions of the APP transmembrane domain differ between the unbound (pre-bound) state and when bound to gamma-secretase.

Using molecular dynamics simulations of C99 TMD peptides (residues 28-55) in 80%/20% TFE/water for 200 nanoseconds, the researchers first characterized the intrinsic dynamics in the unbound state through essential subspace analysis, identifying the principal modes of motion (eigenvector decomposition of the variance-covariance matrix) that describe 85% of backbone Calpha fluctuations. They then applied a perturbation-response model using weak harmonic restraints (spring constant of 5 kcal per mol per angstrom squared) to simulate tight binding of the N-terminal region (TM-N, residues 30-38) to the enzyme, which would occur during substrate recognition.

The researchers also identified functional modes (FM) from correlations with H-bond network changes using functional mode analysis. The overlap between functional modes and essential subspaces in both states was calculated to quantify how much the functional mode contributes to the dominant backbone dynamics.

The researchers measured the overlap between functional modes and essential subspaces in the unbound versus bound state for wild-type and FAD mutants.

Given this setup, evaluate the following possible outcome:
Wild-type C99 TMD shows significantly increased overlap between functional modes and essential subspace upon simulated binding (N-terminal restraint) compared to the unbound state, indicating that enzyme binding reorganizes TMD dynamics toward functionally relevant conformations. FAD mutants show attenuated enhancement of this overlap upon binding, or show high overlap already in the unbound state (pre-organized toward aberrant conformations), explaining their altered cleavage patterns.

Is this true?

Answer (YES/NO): NO